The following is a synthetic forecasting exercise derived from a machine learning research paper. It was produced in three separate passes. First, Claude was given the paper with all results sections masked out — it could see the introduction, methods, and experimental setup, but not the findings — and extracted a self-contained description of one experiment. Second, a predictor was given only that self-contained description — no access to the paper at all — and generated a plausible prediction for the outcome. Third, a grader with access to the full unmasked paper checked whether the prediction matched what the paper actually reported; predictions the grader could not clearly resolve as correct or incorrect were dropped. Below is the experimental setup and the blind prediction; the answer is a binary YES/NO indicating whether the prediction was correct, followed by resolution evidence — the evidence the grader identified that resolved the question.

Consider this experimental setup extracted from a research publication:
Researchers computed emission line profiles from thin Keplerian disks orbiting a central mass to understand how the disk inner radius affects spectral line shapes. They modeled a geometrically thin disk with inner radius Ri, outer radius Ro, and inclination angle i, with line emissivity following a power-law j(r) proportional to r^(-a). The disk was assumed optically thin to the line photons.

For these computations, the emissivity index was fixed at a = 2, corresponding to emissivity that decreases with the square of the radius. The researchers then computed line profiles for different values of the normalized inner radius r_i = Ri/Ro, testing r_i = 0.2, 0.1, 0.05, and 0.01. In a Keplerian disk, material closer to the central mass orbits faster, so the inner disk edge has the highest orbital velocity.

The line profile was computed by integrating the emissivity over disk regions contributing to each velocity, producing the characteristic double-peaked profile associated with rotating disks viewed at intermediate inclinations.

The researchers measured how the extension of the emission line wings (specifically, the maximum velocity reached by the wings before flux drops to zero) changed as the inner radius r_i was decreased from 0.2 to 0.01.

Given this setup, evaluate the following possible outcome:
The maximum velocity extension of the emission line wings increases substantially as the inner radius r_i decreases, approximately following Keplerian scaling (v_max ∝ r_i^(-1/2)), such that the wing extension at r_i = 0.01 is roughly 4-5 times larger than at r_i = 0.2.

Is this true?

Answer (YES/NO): YES